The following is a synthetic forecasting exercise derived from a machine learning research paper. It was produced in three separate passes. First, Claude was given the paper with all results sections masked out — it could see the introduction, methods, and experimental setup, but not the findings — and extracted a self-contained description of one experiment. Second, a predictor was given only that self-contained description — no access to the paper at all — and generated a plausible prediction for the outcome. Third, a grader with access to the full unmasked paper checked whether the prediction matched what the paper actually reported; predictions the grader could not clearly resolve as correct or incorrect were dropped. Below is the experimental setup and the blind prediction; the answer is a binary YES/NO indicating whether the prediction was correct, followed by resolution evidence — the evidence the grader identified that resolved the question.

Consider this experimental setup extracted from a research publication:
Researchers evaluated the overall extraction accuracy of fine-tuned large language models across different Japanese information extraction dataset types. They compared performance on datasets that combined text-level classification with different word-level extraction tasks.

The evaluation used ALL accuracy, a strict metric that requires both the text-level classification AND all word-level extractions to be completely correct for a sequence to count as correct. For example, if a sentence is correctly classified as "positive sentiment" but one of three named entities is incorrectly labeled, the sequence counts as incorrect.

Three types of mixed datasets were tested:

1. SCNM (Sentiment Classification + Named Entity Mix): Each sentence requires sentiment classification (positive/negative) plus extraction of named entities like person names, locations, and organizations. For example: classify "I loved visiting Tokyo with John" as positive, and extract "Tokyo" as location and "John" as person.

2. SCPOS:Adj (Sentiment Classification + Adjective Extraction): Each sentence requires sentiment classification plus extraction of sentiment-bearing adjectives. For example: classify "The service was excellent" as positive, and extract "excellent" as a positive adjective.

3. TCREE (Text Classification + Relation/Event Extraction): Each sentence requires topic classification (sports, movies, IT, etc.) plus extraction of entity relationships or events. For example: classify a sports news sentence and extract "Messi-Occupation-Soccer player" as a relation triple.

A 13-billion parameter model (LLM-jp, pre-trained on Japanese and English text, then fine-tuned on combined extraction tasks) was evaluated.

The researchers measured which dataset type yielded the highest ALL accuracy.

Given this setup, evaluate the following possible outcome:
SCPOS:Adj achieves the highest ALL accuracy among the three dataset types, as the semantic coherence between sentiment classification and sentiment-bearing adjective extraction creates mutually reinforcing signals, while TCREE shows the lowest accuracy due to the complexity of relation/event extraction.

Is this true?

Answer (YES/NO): NO